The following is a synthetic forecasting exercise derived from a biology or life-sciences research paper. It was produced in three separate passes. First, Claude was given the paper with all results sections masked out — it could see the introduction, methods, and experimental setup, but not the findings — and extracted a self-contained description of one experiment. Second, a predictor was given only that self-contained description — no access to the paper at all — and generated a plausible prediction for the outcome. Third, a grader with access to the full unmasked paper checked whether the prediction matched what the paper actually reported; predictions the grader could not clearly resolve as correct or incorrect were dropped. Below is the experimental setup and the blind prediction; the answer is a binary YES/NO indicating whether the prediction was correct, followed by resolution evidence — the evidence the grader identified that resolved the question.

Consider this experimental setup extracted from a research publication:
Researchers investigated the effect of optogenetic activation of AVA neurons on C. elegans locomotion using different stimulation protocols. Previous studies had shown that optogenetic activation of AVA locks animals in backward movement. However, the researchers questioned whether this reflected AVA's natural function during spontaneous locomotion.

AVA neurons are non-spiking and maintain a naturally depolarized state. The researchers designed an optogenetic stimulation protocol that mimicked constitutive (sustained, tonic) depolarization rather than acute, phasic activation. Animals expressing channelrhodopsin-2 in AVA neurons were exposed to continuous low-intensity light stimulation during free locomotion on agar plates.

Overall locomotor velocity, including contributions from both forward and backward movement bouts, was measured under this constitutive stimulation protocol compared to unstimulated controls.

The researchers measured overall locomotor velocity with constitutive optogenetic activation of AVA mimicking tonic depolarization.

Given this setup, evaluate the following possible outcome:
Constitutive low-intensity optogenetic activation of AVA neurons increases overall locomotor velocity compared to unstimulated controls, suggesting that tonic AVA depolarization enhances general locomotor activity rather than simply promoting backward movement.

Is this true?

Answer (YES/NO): YES